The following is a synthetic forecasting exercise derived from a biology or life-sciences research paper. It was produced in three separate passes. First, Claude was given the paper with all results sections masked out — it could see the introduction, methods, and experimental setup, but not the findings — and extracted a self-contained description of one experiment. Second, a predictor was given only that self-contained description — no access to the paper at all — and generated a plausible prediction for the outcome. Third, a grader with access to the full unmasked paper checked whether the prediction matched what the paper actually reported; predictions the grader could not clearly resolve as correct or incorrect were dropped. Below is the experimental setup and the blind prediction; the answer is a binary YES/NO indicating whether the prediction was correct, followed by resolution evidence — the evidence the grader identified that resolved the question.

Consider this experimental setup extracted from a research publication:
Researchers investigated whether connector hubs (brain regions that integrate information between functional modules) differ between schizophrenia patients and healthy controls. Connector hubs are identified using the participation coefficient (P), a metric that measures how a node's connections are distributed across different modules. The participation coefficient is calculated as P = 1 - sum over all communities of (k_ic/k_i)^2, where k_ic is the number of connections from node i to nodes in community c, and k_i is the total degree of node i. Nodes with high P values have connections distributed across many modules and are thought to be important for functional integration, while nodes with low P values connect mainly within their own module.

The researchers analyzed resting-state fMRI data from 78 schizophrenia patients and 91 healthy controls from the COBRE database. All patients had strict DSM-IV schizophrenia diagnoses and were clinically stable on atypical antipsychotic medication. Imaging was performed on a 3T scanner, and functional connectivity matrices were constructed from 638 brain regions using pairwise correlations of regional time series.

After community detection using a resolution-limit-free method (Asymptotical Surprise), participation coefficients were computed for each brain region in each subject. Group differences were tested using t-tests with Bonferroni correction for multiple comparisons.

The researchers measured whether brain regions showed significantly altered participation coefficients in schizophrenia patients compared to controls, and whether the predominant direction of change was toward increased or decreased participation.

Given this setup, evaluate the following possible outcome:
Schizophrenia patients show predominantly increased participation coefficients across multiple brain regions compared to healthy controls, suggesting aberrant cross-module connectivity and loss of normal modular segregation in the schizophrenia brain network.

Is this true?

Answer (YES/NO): NO